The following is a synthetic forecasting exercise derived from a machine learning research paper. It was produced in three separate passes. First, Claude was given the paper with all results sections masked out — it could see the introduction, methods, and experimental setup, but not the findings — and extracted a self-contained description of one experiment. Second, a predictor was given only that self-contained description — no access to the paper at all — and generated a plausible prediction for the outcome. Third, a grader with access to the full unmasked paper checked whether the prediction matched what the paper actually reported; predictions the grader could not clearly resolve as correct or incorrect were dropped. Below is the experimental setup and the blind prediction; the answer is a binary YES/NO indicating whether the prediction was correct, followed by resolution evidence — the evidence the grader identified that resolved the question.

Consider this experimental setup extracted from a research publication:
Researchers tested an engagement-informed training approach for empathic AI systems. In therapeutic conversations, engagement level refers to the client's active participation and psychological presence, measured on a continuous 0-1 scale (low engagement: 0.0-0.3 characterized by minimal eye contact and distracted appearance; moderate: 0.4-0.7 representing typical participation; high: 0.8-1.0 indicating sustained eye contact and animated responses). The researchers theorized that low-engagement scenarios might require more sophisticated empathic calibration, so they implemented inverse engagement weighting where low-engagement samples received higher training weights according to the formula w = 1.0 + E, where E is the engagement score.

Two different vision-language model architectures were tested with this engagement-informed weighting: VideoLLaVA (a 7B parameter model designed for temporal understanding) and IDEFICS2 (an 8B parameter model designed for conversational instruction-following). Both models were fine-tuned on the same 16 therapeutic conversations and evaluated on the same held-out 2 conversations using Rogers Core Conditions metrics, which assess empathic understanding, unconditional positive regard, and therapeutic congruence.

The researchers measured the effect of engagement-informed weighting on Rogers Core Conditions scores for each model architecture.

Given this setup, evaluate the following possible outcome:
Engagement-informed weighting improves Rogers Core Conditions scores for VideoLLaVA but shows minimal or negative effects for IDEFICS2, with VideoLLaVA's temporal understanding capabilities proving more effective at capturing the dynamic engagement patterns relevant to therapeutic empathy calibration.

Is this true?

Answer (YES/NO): YES